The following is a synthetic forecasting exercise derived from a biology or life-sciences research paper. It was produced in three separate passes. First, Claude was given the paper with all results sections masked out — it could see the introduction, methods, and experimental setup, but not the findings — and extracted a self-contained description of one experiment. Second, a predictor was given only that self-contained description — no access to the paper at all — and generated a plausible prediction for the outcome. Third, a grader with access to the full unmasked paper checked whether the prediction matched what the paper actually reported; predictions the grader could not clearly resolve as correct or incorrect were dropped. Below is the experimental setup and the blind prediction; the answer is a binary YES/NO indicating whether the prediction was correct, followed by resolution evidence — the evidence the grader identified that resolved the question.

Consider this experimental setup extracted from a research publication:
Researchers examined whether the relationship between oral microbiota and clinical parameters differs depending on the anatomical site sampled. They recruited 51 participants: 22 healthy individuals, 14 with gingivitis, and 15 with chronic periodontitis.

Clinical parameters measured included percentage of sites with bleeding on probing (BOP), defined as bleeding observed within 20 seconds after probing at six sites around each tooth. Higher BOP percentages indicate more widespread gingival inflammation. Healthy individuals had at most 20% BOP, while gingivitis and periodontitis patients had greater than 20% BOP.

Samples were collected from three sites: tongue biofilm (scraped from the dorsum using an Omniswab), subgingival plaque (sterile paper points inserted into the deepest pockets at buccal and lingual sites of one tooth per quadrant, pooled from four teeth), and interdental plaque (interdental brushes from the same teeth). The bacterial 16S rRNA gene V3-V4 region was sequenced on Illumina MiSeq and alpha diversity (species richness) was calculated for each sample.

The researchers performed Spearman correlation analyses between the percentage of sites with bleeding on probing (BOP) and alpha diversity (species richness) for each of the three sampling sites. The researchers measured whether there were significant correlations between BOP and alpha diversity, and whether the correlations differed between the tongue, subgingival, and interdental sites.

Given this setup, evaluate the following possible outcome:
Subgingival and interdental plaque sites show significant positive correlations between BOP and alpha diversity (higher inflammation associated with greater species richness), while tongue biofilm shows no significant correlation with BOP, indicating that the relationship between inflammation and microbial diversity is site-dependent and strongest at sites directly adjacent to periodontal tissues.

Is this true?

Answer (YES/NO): NO